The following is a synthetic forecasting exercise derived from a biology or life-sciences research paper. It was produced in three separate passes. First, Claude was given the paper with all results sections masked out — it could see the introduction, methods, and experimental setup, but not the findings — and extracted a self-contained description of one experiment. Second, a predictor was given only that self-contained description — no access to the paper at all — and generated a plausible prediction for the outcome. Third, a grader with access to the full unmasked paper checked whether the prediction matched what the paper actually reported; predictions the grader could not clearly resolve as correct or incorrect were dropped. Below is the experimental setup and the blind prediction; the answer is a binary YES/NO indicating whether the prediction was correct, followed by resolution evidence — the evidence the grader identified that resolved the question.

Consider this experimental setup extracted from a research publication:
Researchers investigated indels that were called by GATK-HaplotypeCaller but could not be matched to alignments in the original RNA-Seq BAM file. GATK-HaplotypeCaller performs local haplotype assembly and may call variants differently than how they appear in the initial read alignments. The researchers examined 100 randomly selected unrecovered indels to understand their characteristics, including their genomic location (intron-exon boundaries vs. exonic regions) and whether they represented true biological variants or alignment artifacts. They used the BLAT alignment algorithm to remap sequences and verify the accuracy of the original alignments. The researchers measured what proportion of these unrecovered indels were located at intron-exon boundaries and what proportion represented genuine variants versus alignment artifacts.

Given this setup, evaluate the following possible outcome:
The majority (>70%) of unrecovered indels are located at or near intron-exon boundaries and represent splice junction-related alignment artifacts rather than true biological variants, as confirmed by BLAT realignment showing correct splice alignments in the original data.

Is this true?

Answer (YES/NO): NO